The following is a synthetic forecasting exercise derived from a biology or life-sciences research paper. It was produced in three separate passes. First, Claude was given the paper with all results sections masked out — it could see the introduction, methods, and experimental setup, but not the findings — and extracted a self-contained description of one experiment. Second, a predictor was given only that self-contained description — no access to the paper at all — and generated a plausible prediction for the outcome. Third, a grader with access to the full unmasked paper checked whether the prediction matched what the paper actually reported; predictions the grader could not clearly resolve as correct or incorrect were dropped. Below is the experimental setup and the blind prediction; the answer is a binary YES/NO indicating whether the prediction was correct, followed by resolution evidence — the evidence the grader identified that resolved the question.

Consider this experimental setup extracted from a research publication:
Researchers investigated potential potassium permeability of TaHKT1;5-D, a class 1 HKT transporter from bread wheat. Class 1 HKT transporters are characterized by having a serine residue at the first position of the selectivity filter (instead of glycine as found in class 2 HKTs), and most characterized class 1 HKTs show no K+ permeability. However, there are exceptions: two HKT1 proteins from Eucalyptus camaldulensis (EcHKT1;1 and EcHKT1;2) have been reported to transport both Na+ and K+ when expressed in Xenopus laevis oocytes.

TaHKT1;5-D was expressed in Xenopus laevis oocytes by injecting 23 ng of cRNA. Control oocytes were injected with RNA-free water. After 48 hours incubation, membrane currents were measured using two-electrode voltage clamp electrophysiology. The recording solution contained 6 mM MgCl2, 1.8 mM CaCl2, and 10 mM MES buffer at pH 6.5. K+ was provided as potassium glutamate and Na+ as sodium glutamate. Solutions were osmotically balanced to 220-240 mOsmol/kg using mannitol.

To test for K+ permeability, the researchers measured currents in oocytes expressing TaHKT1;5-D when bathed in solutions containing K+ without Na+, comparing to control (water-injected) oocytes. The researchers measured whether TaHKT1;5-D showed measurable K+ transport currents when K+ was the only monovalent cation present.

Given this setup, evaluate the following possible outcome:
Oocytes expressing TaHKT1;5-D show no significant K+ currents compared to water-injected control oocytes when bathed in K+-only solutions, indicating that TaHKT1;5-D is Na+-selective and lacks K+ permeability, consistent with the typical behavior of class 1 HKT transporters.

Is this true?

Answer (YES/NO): YES